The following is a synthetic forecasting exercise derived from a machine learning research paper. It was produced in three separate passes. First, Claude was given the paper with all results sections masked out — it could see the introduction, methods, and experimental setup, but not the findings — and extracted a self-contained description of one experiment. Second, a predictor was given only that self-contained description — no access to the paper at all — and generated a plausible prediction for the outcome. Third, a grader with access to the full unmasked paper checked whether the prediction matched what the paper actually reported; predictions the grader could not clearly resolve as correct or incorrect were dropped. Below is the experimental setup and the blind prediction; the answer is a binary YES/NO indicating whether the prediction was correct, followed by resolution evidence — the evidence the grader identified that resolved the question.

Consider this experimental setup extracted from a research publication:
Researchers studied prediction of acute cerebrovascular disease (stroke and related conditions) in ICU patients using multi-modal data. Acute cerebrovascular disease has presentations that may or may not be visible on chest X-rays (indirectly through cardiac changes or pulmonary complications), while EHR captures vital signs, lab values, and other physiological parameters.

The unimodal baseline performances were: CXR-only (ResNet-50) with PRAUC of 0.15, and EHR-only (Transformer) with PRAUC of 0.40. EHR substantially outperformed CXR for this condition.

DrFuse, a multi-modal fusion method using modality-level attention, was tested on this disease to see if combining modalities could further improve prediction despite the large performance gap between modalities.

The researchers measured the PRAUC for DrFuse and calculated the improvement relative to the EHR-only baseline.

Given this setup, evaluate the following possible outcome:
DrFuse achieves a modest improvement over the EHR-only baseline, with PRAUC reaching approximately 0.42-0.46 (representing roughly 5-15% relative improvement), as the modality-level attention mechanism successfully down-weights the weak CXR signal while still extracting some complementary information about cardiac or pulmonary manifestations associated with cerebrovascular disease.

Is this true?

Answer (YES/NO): YES